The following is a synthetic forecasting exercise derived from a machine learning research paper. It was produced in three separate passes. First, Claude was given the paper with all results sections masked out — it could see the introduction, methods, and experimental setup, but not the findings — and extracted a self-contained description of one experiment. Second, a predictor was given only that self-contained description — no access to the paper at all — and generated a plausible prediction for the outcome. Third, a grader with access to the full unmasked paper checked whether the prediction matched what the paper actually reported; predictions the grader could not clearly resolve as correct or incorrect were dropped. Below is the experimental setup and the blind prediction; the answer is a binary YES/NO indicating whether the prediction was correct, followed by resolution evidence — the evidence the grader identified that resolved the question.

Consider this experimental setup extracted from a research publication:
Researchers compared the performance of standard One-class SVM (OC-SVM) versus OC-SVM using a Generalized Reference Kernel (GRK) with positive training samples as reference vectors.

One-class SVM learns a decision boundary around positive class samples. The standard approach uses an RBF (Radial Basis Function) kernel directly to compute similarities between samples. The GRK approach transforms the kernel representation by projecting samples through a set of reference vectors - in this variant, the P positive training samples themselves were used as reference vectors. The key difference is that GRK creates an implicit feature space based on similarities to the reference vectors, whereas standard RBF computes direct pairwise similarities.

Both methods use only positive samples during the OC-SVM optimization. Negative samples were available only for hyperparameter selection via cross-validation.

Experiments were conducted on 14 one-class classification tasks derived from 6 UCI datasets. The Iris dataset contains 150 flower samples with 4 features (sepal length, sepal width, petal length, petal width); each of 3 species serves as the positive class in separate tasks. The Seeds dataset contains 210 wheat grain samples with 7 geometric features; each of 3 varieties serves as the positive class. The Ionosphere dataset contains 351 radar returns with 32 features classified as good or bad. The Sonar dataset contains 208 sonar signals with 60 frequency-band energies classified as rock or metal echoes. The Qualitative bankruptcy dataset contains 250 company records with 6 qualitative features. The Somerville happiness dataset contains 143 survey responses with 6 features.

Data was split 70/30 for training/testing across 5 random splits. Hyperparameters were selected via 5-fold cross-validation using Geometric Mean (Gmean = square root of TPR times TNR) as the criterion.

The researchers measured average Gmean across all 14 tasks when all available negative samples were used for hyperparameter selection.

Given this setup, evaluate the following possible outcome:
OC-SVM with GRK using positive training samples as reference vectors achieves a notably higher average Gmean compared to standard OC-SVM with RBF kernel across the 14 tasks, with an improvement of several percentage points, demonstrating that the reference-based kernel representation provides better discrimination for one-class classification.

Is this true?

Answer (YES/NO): NO